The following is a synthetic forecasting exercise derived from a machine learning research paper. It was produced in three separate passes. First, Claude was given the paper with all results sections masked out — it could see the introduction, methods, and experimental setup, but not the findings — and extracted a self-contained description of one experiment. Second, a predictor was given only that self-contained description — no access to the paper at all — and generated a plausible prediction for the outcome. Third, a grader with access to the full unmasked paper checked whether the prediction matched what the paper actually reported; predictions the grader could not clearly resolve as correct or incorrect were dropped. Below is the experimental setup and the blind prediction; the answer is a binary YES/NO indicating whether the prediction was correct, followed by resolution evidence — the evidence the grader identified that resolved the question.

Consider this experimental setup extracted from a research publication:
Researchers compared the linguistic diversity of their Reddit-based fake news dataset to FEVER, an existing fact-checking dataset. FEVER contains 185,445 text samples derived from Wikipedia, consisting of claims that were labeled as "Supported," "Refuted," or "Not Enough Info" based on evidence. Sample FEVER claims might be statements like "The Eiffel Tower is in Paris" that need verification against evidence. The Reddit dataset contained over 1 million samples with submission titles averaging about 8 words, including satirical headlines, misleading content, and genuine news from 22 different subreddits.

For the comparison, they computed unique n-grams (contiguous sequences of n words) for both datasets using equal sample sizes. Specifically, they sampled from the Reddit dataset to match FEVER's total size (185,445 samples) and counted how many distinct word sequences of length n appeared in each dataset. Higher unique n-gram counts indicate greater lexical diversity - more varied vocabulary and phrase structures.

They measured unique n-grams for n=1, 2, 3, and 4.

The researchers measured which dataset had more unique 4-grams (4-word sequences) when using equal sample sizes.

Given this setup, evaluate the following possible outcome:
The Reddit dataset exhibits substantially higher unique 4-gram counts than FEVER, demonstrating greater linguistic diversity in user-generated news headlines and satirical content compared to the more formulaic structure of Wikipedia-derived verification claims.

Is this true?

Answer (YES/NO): YES